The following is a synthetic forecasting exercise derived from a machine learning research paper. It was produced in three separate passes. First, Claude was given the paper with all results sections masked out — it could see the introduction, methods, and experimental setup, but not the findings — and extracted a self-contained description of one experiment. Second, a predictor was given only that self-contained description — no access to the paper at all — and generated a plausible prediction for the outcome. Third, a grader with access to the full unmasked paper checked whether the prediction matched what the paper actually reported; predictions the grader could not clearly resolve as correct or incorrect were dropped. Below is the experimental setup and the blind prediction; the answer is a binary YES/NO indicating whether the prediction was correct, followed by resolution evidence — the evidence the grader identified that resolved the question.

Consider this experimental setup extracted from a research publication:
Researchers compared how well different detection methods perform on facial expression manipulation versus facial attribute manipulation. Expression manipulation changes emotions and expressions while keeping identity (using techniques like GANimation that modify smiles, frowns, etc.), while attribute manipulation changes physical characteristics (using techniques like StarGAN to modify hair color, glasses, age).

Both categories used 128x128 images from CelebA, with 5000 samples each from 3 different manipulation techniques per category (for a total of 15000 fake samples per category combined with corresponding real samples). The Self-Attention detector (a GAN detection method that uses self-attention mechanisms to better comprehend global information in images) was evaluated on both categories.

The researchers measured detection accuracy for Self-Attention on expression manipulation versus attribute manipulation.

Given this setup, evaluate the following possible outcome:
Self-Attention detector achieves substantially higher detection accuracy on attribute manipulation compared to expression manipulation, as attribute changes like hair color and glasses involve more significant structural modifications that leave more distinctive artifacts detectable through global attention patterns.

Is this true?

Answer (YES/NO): NO